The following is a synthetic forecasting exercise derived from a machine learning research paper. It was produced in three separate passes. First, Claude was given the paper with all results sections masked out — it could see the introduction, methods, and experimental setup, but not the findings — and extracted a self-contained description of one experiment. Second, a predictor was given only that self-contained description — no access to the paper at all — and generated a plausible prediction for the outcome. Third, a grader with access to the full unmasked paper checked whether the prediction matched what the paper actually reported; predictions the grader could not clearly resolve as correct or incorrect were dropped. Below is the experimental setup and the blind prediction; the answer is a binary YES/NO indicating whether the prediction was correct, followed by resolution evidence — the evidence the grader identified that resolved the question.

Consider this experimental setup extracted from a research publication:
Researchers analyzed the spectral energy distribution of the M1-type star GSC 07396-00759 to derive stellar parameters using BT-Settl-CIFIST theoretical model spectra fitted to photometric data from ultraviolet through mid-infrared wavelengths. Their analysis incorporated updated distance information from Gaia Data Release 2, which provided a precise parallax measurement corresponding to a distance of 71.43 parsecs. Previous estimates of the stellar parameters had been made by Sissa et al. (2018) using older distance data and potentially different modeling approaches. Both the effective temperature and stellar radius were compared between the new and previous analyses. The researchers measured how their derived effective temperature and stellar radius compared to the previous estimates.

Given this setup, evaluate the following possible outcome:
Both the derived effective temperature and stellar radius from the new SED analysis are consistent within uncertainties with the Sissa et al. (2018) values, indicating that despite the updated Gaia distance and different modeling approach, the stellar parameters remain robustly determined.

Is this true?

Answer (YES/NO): NO